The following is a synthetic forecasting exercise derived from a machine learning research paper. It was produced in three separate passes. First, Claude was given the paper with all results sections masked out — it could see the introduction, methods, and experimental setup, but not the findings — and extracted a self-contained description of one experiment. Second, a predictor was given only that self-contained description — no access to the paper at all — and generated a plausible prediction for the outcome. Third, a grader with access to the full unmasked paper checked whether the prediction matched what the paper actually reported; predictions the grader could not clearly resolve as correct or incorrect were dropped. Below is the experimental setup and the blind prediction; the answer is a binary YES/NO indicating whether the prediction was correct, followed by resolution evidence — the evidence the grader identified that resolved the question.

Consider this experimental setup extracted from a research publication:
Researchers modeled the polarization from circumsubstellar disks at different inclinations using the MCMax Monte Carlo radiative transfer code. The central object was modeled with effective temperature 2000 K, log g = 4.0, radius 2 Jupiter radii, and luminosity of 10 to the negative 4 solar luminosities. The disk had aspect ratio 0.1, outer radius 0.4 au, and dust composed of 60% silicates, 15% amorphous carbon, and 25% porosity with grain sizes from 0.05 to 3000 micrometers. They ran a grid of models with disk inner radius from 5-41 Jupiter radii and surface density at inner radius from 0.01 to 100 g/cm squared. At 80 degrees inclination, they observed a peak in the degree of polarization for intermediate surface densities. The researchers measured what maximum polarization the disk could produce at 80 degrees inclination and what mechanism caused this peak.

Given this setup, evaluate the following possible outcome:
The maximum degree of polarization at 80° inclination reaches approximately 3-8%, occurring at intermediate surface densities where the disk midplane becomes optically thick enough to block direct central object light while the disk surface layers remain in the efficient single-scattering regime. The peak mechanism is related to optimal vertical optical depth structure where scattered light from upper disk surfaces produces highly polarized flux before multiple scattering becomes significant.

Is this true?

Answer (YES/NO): NO